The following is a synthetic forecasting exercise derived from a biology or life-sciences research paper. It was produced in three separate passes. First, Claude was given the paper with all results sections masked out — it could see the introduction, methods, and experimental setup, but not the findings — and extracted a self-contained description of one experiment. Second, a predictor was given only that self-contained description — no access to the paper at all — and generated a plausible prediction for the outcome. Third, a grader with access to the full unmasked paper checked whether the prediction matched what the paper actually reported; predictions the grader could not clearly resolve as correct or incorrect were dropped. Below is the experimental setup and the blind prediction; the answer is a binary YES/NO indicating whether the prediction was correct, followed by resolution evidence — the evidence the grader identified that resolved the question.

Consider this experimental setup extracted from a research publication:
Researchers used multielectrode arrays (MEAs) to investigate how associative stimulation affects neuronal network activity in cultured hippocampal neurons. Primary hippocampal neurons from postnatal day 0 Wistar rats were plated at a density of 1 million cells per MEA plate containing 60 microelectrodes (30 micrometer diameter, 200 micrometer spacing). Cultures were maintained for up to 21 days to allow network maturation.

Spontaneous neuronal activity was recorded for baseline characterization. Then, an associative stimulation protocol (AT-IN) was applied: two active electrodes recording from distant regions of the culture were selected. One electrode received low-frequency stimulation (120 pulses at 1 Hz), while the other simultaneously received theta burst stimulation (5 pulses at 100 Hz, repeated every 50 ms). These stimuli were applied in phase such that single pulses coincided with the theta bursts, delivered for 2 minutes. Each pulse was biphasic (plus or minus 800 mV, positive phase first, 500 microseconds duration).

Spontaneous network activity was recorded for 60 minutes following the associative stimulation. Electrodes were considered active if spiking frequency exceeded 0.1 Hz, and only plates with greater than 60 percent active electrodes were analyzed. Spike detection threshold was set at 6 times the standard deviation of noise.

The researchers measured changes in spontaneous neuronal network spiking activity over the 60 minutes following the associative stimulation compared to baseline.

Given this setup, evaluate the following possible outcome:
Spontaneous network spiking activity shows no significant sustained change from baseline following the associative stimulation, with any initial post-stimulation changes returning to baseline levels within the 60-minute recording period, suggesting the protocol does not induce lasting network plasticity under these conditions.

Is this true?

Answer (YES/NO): NO